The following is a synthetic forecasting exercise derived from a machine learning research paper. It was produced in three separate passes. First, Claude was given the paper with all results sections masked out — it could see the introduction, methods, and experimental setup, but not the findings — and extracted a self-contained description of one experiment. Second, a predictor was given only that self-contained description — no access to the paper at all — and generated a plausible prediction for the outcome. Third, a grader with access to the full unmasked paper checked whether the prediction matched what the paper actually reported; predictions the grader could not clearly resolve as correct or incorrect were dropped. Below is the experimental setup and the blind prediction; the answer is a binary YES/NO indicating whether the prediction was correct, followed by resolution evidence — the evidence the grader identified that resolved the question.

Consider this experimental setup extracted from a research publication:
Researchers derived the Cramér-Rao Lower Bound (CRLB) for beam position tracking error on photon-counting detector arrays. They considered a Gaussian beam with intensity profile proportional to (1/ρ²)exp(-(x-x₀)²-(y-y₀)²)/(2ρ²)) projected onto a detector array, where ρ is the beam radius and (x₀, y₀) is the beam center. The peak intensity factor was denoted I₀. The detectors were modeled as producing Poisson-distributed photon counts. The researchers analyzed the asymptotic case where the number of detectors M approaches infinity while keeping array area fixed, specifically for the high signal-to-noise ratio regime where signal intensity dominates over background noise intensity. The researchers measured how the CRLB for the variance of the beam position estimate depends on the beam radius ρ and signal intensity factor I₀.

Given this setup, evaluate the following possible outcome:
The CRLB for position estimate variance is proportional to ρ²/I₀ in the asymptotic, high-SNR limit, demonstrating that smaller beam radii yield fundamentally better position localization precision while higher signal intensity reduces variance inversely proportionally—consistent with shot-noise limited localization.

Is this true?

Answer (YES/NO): YES